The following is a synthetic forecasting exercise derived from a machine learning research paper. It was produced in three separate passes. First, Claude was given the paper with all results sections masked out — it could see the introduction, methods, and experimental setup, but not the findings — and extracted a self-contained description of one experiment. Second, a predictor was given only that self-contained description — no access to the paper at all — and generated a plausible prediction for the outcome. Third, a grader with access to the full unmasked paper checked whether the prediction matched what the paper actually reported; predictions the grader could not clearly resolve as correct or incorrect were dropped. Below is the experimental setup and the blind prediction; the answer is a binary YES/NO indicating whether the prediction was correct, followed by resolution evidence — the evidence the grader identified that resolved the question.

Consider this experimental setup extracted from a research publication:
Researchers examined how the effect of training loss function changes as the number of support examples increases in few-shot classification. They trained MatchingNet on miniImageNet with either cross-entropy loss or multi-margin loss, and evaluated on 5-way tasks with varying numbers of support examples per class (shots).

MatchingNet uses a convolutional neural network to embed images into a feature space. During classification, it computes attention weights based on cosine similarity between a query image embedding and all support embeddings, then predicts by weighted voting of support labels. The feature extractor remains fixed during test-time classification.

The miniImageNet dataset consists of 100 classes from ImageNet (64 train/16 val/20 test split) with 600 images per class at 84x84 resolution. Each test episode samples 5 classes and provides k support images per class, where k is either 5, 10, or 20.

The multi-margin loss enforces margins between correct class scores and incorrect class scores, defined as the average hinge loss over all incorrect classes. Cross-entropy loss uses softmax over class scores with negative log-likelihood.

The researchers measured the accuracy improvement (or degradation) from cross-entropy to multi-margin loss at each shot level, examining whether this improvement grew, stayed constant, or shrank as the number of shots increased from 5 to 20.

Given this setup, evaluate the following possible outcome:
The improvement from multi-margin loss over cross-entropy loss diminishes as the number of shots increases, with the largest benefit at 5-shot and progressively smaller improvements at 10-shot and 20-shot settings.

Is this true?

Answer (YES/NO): NO